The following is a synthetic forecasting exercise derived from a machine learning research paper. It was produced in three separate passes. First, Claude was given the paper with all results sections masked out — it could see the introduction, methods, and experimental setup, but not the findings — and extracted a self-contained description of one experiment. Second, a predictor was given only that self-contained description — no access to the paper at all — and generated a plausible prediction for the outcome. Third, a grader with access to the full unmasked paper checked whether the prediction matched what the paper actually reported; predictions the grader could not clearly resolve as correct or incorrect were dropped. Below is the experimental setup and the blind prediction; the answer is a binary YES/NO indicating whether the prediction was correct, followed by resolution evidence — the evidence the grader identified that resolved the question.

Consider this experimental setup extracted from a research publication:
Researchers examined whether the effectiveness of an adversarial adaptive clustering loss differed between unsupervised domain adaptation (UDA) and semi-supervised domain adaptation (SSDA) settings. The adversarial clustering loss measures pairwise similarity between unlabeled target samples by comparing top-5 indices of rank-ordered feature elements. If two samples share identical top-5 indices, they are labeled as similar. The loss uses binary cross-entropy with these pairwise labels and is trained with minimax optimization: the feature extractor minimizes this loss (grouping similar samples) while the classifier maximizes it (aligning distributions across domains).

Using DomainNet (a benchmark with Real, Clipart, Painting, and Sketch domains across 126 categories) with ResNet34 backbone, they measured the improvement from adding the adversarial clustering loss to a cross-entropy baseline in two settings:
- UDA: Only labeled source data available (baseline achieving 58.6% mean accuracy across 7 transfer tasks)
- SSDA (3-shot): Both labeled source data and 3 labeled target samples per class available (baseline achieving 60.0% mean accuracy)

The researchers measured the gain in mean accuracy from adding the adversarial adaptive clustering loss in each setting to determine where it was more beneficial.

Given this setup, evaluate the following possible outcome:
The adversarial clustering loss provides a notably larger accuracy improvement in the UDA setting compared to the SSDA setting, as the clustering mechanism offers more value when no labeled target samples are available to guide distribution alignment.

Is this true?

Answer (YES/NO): NO